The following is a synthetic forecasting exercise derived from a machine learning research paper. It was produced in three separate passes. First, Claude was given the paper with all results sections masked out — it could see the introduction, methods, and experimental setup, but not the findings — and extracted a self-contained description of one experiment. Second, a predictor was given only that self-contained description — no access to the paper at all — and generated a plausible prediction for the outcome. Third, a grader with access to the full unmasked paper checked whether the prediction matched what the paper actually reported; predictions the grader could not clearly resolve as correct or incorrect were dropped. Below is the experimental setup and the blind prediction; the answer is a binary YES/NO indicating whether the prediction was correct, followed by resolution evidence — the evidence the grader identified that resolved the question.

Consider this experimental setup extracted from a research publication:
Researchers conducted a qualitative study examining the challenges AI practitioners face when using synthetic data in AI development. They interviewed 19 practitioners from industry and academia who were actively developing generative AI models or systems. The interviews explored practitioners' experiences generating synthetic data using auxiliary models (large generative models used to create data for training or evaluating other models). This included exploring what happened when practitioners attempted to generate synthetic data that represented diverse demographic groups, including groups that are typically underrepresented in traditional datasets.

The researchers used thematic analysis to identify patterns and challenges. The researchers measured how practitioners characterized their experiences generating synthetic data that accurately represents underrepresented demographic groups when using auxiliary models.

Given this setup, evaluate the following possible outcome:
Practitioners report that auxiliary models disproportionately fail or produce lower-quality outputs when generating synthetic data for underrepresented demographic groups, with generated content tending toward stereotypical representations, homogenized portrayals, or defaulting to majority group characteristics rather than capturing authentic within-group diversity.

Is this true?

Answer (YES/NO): YES